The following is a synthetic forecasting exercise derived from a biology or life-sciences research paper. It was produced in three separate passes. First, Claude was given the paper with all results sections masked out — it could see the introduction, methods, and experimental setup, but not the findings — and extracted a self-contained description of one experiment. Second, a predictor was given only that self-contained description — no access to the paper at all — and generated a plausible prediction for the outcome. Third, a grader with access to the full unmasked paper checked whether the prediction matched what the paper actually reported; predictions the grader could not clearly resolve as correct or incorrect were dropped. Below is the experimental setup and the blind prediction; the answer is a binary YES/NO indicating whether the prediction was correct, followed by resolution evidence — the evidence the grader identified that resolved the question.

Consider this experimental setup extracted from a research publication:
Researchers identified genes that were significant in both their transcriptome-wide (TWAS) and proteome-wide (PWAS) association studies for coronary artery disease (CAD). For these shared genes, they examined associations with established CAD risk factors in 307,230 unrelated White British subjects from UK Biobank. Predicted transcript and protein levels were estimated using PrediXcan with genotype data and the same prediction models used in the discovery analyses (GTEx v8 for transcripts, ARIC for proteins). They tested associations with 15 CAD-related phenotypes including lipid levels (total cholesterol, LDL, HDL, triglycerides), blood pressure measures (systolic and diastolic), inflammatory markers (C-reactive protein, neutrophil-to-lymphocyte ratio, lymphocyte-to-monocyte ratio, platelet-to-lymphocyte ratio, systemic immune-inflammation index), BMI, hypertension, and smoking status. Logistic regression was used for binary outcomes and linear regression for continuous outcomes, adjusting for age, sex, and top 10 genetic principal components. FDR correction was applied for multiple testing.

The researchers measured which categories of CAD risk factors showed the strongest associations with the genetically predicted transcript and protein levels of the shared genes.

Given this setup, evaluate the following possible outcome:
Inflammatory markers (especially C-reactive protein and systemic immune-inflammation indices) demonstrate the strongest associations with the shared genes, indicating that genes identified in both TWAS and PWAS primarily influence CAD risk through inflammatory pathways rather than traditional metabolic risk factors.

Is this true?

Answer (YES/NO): NO